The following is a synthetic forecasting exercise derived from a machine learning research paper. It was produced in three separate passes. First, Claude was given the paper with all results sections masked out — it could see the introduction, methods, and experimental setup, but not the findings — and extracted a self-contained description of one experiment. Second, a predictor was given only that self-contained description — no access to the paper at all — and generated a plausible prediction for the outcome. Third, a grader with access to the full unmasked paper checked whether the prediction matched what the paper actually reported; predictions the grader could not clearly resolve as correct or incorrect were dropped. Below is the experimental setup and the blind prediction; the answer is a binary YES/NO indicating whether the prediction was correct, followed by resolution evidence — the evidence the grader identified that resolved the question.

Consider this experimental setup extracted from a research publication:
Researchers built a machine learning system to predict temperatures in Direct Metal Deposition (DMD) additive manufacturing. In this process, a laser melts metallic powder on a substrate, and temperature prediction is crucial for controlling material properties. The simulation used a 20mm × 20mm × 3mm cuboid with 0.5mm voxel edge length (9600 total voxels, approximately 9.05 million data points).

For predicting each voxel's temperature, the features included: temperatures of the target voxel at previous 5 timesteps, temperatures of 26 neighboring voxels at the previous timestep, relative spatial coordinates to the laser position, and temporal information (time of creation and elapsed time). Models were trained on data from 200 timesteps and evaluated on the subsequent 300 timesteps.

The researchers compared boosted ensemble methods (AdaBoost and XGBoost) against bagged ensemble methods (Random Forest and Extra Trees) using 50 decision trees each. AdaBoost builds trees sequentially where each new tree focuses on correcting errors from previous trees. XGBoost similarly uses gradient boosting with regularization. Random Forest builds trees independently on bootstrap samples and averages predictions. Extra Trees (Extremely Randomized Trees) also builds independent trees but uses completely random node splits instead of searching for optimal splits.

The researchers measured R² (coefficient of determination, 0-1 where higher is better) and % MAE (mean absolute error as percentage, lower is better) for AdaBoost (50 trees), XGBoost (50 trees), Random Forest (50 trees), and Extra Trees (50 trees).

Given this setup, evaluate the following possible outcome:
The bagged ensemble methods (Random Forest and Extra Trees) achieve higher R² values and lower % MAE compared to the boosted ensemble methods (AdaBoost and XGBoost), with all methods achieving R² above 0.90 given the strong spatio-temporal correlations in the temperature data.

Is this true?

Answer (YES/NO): YES